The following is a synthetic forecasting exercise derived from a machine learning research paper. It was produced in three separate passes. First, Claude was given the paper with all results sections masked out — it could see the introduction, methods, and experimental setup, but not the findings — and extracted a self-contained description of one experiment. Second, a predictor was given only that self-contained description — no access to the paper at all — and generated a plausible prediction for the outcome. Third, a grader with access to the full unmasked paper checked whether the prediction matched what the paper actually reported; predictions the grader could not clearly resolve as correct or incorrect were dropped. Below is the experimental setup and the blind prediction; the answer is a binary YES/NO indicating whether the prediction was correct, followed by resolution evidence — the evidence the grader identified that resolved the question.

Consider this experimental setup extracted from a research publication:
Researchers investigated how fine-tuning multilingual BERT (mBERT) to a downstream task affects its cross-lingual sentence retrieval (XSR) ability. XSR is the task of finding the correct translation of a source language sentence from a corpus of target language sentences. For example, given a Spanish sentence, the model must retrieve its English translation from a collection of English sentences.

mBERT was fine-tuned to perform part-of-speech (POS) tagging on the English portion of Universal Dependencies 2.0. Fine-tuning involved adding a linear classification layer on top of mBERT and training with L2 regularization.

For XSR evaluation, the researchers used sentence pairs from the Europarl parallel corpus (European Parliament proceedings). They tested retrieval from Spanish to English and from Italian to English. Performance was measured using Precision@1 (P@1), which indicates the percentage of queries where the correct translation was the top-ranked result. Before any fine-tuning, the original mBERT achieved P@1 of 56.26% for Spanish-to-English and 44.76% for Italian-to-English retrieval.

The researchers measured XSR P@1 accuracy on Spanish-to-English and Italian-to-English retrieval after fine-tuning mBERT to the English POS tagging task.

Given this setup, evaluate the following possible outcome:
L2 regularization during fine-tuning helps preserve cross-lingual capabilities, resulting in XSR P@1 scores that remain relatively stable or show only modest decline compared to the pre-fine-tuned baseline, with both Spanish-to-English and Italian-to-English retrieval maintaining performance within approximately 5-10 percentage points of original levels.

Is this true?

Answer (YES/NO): NO